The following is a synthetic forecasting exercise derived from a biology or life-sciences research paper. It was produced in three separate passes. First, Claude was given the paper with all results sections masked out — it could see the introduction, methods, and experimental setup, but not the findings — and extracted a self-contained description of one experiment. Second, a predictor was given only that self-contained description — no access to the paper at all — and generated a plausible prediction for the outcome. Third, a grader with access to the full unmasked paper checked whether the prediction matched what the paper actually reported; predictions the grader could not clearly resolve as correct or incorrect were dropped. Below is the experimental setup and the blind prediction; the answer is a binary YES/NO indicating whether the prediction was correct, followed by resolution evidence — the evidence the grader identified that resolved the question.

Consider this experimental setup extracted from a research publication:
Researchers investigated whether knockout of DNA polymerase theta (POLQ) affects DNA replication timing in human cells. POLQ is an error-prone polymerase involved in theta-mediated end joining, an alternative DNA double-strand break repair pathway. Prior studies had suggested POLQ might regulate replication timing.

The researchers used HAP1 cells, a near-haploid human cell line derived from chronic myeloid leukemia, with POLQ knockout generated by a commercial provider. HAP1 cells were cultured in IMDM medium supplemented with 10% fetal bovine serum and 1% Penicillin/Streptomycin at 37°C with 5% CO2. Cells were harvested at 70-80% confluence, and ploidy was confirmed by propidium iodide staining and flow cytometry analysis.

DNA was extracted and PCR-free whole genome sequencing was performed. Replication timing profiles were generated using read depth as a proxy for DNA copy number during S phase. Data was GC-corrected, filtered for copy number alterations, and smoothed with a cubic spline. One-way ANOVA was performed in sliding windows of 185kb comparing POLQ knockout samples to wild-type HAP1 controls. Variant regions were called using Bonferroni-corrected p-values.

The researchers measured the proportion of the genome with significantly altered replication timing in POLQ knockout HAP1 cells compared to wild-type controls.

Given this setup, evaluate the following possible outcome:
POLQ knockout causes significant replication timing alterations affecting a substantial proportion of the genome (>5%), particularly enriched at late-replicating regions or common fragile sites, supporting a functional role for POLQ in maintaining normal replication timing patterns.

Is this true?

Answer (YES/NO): NO